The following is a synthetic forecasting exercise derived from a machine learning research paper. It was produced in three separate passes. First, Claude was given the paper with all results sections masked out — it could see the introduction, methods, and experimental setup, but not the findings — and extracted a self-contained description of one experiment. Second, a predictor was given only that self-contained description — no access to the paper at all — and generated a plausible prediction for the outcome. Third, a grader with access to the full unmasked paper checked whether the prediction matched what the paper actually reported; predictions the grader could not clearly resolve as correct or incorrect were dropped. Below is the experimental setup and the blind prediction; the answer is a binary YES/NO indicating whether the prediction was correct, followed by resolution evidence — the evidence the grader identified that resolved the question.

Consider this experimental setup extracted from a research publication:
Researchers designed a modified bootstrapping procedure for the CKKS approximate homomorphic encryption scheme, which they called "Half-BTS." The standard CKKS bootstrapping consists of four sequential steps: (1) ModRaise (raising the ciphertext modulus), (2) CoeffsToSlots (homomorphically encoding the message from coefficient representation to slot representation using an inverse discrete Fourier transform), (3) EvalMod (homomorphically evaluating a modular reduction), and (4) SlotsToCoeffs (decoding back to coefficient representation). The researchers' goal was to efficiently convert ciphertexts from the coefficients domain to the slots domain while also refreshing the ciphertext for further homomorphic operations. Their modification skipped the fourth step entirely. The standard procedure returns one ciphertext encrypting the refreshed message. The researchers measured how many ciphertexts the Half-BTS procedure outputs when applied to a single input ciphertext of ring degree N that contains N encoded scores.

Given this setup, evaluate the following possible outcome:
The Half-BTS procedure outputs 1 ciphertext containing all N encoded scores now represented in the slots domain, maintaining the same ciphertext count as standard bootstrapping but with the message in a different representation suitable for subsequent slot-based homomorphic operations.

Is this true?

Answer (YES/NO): NO